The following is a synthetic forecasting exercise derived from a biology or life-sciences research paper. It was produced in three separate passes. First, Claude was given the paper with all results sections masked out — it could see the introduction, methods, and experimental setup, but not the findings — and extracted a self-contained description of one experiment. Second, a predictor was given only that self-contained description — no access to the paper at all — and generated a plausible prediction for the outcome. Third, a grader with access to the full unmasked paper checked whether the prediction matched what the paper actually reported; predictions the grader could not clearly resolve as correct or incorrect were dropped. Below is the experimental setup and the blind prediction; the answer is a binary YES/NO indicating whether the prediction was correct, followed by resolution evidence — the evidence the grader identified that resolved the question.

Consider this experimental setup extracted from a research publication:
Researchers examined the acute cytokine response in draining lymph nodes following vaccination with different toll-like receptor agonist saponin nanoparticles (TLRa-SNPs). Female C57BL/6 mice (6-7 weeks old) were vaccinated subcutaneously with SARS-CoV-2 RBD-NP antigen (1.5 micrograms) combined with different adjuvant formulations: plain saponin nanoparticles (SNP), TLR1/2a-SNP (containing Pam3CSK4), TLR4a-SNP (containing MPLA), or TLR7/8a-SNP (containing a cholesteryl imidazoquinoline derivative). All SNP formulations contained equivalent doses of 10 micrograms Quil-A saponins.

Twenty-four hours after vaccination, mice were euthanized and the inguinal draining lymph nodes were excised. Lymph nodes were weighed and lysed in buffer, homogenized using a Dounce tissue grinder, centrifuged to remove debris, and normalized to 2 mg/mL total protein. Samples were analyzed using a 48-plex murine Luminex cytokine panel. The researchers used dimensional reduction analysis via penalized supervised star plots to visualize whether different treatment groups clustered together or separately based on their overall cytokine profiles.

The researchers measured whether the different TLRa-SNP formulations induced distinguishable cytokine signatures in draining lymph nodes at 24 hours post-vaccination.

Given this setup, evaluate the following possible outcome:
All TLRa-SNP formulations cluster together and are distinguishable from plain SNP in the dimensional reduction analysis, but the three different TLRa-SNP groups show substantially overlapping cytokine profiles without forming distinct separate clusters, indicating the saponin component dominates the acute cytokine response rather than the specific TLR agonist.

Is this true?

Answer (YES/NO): NO